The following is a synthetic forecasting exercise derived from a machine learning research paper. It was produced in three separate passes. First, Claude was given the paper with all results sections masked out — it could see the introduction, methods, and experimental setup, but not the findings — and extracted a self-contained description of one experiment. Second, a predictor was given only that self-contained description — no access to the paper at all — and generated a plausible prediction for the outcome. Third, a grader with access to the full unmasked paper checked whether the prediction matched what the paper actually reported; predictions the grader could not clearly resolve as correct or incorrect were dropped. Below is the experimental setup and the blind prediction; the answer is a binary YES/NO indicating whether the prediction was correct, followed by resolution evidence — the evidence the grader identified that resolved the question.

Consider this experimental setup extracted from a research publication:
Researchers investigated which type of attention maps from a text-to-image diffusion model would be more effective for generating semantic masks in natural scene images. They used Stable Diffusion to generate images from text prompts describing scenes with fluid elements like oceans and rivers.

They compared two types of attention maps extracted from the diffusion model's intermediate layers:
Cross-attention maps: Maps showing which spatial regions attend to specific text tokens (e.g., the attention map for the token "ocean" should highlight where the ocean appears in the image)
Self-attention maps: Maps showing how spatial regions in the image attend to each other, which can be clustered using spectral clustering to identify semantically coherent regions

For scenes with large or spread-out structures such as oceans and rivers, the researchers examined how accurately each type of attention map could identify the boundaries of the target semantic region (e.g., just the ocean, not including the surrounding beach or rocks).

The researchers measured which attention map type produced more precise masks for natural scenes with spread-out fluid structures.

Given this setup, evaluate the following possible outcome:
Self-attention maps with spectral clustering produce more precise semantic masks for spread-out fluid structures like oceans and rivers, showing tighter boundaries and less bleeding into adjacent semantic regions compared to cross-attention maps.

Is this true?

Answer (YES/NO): YES